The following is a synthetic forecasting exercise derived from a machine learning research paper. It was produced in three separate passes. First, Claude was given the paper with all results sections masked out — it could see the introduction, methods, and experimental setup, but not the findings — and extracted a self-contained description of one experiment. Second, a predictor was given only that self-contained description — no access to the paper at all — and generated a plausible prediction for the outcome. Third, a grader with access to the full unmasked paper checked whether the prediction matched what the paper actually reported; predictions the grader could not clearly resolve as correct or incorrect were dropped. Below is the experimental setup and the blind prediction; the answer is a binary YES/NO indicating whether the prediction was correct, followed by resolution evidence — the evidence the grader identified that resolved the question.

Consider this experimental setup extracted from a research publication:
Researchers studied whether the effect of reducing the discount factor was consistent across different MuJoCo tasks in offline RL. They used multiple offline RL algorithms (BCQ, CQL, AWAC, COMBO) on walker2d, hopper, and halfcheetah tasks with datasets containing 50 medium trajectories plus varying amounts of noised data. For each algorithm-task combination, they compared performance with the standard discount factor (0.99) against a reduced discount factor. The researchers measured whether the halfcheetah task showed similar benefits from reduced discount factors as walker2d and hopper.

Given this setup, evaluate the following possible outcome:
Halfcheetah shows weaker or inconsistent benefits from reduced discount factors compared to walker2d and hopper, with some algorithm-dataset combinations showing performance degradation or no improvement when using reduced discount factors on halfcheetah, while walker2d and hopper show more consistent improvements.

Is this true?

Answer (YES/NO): YES